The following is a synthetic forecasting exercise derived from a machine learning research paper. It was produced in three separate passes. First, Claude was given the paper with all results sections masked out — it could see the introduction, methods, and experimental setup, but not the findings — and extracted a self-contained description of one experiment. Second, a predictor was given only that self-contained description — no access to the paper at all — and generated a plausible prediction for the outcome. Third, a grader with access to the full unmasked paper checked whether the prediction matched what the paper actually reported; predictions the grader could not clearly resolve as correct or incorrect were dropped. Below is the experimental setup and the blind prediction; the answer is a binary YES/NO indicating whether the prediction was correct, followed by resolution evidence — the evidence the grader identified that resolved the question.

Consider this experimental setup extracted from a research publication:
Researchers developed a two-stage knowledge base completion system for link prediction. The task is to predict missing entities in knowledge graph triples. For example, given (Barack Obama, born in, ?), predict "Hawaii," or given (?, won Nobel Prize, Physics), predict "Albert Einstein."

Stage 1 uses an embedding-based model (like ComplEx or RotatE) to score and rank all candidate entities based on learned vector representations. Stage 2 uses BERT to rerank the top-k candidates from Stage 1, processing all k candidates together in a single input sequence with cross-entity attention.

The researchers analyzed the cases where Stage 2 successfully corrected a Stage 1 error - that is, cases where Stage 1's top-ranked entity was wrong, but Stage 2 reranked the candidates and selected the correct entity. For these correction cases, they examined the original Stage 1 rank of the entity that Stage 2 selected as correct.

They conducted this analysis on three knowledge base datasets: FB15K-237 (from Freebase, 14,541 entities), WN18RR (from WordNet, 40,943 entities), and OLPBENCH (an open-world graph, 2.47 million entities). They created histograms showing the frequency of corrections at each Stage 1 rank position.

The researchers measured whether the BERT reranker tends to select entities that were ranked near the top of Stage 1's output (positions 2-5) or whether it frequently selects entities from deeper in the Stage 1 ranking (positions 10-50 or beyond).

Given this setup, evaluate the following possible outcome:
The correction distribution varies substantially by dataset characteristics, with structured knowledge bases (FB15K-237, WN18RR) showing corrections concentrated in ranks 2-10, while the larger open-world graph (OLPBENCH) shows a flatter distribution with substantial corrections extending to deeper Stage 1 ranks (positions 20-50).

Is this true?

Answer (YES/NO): NO